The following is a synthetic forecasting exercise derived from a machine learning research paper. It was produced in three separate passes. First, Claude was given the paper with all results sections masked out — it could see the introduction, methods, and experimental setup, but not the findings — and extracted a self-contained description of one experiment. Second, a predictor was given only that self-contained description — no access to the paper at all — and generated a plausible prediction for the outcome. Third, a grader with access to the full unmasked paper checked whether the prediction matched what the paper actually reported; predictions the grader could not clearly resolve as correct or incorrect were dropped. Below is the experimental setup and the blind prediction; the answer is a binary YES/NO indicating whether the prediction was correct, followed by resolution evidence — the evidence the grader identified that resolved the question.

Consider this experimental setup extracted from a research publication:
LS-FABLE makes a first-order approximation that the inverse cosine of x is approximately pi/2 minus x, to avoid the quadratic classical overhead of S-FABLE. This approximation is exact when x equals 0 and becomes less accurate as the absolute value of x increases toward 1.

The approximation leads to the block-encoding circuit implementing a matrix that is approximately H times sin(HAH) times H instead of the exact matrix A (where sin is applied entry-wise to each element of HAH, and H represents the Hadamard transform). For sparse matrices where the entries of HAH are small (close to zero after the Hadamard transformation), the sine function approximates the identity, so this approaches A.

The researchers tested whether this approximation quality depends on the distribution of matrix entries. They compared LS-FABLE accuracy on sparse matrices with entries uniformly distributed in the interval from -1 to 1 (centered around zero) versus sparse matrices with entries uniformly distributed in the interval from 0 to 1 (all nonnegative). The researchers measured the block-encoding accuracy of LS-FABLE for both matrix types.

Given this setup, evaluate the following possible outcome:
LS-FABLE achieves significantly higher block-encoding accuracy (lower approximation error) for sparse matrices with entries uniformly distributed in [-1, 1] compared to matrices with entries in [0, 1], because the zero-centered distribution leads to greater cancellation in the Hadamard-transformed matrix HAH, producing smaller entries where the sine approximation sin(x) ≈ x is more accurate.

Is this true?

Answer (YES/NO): YES